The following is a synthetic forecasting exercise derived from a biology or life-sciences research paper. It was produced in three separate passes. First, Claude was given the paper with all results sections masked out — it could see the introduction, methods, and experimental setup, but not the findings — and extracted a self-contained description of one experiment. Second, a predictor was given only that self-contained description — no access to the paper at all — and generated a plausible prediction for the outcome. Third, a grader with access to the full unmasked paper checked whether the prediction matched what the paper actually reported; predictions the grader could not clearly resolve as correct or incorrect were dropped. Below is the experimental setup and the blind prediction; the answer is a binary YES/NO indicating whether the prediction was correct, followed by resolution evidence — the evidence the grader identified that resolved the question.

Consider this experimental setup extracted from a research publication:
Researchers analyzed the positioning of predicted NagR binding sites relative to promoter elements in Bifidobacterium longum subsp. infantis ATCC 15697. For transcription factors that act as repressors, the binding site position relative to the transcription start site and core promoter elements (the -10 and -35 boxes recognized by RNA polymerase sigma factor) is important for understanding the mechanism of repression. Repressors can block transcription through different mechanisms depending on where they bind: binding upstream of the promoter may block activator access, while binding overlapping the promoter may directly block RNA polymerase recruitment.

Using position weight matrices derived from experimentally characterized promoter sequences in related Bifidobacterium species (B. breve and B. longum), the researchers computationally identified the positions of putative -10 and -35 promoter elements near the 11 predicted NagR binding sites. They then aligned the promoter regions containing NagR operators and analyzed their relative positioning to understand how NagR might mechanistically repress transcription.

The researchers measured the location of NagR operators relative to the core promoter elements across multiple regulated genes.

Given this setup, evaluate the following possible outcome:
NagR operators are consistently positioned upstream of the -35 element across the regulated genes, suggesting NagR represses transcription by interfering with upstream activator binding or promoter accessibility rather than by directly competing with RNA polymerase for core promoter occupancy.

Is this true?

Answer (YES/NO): NO